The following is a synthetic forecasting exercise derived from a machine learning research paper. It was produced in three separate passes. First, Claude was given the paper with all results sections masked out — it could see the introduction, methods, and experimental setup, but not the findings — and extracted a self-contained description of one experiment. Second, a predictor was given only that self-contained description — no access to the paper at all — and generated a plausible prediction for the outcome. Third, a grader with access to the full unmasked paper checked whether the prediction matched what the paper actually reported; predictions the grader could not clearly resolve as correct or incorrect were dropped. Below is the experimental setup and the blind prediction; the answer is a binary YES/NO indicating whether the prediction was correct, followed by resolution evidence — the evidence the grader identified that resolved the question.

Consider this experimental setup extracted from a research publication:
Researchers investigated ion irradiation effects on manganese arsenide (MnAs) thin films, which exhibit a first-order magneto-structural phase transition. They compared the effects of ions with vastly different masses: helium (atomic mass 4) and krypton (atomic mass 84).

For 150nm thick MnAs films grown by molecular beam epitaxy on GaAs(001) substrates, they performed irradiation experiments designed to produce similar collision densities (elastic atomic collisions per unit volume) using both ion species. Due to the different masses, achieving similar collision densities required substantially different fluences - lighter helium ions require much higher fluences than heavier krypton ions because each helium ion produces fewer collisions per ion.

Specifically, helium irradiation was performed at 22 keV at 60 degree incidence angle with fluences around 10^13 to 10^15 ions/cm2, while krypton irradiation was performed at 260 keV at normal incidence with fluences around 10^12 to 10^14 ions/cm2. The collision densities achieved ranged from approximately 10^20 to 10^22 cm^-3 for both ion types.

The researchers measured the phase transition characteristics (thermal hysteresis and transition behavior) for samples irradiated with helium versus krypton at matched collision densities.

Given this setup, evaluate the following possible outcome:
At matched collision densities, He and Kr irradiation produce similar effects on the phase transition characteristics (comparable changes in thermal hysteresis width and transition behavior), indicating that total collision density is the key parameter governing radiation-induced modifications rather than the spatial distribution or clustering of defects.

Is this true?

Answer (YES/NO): NO